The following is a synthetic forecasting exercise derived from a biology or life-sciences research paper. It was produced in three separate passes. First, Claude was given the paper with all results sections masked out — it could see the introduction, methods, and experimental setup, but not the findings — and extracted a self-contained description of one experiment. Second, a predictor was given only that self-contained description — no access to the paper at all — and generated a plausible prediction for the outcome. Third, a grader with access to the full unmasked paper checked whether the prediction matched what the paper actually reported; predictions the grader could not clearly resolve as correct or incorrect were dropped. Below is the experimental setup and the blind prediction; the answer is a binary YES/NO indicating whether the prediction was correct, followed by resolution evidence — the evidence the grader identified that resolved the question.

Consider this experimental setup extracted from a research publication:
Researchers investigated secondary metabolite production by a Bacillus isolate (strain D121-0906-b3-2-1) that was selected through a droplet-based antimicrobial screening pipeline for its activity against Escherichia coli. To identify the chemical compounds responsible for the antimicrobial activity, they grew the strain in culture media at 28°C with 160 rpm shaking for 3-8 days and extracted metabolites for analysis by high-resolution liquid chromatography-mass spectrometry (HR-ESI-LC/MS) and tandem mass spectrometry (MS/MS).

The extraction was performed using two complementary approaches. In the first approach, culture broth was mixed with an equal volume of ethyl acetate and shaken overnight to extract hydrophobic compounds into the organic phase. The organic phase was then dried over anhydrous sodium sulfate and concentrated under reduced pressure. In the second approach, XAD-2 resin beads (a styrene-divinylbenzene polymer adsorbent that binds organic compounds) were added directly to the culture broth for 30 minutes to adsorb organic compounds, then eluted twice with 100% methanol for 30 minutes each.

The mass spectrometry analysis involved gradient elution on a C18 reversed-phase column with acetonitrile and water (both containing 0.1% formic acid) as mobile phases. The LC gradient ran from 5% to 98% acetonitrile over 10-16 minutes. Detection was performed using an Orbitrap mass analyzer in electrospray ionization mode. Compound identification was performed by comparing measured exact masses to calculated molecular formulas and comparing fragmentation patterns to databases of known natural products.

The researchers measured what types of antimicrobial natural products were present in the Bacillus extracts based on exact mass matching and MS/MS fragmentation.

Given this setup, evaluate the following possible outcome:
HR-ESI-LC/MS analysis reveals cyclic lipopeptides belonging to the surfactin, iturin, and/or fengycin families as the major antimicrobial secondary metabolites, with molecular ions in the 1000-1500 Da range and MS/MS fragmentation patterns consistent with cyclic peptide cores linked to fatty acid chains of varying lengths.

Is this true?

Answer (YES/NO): NO